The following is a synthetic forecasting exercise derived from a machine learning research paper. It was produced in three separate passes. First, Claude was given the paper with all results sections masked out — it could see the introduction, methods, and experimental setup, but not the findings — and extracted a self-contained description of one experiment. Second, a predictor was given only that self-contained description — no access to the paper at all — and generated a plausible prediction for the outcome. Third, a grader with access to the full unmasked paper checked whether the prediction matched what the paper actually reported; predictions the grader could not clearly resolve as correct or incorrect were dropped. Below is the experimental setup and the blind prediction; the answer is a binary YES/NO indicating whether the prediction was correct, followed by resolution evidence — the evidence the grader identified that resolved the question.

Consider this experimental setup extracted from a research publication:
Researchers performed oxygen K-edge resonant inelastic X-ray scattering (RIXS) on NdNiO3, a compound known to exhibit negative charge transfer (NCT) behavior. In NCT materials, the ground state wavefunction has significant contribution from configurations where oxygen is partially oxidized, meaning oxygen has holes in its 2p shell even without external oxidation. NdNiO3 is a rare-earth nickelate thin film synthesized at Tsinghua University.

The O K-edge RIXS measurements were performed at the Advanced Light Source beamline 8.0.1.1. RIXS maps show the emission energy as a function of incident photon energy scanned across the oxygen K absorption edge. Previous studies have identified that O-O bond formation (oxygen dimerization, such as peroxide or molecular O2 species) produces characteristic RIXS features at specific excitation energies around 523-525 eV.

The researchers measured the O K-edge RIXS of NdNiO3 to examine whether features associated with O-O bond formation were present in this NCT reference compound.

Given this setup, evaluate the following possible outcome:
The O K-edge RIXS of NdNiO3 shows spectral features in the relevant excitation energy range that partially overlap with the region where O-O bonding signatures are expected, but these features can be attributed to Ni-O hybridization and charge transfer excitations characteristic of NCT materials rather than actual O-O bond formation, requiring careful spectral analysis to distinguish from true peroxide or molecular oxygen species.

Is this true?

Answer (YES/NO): NO